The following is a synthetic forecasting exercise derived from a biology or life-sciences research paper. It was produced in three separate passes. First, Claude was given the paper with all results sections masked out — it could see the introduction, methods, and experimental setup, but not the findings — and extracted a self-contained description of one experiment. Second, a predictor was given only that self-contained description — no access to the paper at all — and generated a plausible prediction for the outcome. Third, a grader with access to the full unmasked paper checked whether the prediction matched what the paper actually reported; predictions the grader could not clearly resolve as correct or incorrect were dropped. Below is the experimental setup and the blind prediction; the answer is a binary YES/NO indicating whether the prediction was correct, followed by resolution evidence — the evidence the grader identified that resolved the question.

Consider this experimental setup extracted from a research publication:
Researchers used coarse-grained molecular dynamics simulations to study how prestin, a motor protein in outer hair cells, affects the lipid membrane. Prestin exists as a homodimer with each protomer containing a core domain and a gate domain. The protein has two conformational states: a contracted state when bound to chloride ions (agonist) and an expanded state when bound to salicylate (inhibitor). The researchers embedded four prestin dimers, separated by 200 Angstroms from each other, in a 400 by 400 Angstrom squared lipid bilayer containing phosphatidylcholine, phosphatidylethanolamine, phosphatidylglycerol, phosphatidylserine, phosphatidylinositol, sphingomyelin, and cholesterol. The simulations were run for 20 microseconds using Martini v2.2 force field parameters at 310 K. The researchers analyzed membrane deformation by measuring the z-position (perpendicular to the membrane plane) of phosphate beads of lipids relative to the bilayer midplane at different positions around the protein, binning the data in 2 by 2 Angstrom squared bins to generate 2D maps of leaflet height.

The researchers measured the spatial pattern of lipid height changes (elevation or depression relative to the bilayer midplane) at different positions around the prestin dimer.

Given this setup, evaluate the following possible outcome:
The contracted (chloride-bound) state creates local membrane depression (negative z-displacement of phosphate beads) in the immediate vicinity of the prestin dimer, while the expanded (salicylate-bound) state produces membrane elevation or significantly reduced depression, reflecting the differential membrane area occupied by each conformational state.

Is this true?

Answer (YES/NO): NO